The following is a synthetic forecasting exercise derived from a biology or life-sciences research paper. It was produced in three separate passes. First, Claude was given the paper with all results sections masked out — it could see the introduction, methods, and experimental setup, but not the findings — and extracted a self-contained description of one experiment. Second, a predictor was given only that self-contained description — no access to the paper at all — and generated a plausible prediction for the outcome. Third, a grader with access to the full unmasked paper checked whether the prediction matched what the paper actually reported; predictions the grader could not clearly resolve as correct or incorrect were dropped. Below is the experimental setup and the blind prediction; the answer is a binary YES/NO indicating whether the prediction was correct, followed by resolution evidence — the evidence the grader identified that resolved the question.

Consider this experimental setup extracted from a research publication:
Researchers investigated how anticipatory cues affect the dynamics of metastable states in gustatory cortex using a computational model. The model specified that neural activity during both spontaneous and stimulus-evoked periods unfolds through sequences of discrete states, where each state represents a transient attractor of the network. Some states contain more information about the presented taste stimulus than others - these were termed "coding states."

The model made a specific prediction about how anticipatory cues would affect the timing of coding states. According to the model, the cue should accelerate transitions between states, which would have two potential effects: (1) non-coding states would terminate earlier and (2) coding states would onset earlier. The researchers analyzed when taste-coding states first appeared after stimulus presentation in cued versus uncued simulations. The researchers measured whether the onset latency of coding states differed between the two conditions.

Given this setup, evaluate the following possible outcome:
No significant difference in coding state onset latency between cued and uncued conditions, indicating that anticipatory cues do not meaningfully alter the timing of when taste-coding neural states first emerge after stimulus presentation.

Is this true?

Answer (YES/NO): NO